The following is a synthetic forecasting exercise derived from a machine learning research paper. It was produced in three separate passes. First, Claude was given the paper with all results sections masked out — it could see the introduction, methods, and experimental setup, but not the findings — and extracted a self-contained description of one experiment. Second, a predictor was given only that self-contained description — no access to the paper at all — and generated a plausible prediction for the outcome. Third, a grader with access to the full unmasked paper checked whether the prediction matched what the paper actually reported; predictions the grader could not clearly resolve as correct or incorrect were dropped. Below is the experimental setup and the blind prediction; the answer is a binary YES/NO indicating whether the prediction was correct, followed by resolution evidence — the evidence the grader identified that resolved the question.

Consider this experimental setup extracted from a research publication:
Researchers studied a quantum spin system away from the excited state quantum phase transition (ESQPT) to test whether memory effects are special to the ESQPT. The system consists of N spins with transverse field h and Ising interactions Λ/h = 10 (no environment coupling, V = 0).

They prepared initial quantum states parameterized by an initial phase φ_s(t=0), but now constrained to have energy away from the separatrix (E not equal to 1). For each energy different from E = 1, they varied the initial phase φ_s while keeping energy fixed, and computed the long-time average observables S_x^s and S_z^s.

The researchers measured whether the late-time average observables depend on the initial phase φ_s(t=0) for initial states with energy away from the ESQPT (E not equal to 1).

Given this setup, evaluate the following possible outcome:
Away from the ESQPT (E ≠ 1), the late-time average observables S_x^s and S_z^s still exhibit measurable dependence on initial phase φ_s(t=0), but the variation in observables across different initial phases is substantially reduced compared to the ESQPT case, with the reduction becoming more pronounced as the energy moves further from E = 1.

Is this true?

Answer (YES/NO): NO